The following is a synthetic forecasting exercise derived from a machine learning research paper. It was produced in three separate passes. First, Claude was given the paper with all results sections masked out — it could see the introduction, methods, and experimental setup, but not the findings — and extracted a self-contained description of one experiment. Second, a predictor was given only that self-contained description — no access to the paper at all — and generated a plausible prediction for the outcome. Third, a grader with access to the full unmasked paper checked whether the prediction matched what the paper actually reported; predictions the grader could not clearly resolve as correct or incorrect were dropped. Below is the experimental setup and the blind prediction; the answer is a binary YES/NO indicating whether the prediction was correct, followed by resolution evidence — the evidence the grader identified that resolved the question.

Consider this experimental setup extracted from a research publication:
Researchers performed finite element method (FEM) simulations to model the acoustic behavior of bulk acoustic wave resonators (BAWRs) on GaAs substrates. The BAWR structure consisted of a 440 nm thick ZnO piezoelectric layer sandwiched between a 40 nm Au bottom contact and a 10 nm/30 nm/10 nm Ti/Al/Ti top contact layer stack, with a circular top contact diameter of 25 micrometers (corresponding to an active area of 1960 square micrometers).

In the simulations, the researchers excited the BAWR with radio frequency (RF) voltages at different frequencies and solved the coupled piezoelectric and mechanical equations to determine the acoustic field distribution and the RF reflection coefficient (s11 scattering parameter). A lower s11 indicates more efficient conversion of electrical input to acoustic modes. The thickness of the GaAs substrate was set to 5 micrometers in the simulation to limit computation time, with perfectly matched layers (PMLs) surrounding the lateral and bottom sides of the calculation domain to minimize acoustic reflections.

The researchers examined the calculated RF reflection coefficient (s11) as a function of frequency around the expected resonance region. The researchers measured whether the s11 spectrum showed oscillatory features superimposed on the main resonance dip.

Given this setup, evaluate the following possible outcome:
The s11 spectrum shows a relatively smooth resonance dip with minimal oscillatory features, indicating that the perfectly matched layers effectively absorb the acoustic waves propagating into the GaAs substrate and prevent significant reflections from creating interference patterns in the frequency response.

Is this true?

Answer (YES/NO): NO